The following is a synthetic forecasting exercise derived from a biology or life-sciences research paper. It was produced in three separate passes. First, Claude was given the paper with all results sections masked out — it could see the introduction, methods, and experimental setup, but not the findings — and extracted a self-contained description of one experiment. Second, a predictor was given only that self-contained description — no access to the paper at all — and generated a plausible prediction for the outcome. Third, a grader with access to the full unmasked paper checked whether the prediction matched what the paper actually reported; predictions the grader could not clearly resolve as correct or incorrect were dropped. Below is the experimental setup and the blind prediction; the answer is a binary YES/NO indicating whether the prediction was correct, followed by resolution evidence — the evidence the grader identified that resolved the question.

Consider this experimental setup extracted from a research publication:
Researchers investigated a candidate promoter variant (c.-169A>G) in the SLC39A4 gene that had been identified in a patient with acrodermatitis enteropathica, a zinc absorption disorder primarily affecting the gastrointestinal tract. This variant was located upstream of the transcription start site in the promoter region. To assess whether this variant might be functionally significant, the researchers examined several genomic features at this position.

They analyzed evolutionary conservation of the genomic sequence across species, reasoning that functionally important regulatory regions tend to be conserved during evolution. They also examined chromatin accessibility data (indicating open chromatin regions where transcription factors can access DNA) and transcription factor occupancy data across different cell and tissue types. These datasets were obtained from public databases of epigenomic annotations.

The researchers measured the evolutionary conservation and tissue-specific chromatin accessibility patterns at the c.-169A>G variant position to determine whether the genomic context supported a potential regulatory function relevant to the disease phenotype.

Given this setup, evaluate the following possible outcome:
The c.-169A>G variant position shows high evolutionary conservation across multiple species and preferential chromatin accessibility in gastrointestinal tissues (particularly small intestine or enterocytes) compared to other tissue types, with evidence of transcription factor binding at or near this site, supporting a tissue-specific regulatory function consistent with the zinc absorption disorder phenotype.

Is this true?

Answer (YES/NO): YES